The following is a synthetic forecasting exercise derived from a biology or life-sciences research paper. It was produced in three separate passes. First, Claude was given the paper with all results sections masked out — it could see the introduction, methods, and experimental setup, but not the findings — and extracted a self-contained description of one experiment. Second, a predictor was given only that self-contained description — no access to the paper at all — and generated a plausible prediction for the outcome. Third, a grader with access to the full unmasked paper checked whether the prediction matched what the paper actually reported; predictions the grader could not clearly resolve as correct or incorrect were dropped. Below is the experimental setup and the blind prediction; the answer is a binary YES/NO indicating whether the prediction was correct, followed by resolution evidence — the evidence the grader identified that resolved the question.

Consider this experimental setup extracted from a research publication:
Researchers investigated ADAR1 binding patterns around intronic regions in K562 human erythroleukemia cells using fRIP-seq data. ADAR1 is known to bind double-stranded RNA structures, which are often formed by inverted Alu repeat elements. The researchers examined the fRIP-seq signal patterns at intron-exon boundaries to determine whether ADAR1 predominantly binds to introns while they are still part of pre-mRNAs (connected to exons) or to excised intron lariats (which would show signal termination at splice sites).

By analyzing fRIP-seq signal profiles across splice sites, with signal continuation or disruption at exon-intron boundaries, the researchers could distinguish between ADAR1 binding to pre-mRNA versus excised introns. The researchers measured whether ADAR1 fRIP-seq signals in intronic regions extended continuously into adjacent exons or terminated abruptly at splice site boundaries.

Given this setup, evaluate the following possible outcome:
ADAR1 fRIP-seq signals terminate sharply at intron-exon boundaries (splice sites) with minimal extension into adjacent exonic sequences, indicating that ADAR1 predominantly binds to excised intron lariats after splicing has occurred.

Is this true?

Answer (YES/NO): YES